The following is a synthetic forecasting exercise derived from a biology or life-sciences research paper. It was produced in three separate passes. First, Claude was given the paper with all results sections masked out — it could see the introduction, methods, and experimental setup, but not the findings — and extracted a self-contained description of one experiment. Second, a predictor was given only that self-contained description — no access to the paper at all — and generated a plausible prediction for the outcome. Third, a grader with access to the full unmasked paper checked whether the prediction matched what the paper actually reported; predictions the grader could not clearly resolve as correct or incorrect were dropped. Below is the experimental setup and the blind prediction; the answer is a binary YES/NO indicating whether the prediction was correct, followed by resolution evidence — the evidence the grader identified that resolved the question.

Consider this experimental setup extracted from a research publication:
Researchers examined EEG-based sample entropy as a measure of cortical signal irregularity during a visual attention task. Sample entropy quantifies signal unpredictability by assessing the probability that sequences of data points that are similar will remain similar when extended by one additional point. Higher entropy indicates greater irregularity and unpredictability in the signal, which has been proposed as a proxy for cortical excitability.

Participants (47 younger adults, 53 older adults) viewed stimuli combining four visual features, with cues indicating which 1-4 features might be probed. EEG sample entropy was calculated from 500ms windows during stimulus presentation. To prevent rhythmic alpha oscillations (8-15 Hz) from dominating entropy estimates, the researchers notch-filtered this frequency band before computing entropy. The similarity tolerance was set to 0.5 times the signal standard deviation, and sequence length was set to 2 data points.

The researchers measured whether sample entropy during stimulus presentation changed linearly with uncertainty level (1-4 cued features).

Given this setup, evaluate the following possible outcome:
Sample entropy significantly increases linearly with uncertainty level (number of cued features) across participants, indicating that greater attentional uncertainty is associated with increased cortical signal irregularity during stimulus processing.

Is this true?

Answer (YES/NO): NO